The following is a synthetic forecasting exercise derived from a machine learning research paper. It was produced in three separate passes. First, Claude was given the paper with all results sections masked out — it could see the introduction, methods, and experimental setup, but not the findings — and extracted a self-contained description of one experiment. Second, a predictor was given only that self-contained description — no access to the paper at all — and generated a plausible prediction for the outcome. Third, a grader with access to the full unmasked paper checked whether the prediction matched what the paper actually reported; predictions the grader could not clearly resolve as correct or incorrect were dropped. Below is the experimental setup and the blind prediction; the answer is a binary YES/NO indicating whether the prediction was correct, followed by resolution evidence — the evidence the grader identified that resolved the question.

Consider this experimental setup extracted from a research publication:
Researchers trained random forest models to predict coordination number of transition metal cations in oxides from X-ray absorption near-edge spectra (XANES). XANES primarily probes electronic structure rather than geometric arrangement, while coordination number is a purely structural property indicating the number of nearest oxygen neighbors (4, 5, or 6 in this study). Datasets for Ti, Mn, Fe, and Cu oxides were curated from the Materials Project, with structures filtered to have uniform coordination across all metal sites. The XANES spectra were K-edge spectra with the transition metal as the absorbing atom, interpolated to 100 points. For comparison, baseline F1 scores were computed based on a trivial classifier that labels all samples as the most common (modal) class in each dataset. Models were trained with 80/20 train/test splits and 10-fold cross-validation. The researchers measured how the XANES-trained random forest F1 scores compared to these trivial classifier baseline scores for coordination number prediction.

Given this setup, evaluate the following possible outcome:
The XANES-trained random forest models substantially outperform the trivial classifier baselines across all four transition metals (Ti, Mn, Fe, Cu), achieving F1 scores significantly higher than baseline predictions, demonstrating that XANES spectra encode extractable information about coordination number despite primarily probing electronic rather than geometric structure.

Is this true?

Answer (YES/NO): YES